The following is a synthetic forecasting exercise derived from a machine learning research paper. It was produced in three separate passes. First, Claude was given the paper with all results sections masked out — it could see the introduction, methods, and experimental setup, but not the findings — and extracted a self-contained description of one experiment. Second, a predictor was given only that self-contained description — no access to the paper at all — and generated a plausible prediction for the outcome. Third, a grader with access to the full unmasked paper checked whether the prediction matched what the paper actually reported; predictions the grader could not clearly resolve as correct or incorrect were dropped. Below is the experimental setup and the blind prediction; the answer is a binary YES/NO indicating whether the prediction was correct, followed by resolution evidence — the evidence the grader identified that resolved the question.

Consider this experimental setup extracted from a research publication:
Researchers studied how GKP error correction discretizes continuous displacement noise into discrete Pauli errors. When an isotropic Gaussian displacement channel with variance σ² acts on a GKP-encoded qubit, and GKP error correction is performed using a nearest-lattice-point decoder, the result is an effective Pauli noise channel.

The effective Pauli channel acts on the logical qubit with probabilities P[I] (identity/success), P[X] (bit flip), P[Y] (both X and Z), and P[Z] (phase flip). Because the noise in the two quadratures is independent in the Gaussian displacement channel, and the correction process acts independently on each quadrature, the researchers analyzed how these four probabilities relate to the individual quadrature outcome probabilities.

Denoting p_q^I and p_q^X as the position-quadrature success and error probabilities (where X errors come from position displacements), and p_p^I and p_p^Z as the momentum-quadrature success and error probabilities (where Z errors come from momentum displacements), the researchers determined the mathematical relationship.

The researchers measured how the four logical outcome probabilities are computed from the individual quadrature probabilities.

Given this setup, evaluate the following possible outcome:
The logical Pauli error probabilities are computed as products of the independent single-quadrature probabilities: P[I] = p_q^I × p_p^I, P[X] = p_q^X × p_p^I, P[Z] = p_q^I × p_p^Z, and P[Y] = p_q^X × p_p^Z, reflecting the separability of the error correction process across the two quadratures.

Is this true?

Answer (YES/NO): YES